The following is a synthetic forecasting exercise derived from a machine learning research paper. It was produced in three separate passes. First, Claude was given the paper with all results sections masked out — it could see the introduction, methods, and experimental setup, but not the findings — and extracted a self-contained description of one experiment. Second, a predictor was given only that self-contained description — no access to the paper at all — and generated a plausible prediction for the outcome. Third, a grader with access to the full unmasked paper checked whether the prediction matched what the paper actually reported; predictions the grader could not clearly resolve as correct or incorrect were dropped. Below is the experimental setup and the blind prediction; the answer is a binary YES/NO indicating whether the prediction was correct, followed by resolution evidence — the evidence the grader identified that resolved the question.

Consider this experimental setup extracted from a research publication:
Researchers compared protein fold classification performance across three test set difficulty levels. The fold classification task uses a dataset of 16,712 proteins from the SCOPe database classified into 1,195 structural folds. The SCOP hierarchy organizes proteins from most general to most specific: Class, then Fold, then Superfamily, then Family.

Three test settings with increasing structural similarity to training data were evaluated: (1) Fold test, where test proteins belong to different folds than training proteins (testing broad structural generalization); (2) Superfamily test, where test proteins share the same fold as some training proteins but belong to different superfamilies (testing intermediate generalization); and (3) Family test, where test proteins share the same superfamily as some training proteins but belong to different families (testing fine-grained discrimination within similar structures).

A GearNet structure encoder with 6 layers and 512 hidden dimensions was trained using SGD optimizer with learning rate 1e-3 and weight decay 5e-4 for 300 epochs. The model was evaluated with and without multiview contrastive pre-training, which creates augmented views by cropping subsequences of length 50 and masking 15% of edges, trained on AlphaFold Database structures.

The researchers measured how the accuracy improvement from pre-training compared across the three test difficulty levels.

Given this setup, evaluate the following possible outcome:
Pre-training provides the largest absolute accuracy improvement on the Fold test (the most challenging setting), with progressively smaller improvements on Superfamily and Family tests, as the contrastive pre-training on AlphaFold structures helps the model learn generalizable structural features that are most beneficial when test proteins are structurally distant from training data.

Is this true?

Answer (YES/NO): NO